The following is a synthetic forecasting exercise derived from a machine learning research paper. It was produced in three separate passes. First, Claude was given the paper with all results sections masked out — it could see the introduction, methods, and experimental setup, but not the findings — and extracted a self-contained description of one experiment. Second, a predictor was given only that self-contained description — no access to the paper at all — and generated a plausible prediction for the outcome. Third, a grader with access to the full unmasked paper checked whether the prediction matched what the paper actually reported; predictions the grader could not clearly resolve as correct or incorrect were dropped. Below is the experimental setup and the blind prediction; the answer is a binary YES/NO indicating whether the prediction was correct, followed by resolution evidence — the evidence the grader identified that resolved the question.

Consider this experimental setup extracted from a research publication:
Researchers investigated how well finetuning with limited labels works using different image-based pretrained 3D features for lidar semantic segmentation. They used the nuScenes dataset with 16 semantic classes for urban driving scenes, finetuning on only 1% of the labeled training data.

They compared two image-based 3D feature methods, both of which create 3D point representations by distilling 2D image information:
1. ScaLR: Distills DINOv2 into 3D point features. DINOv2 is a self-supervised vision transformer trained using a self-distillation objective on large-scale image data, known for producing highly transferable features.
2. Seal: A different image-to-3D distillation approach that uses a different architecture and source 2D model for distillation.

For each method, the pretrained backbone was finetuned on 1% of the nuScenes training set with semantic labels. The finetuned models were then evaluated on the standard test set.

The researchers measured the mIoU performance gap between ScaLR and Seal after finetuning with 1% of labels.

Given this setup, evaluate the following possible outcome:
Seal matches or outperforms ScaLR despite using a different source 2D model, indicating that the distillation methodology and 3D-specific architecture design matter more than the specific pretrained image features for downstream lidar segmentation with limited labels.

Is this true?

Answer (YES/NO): NO